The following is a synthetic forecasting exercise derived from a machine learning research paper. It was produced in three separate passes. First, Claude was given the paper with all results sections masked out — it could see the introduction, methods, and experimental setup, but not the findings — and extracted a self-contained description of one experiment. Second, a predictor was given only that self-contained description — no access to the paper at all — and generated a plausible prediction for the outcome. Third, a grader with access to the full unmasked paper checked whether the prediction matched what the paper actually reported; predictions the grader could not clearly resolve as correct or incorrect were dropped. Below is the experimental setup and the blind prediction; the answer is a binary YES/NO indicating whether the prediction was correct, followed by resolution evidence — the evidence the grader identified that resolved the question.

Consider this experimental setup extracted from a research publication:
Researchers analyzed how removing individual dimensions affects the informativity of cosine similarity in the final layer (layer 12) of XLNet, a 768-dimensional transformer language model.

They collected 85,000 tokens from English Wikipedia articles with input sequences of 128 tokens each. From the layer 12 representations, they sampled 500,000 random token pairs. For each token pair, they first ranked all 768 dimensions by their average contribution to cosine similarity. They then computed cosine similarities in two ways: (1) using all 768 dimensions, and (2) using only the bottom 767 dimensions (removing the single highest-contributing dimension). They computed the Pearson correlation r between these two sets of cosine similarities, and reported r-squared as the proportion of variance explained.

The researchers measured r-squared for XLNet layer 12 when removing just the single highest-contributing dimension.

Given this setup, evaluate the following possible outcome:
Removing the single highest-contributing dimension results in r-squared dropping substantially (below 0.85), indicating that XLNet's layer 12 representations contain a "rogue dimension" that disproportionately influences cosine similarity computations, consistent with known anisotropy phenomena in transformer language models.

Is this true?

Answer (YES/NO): YES